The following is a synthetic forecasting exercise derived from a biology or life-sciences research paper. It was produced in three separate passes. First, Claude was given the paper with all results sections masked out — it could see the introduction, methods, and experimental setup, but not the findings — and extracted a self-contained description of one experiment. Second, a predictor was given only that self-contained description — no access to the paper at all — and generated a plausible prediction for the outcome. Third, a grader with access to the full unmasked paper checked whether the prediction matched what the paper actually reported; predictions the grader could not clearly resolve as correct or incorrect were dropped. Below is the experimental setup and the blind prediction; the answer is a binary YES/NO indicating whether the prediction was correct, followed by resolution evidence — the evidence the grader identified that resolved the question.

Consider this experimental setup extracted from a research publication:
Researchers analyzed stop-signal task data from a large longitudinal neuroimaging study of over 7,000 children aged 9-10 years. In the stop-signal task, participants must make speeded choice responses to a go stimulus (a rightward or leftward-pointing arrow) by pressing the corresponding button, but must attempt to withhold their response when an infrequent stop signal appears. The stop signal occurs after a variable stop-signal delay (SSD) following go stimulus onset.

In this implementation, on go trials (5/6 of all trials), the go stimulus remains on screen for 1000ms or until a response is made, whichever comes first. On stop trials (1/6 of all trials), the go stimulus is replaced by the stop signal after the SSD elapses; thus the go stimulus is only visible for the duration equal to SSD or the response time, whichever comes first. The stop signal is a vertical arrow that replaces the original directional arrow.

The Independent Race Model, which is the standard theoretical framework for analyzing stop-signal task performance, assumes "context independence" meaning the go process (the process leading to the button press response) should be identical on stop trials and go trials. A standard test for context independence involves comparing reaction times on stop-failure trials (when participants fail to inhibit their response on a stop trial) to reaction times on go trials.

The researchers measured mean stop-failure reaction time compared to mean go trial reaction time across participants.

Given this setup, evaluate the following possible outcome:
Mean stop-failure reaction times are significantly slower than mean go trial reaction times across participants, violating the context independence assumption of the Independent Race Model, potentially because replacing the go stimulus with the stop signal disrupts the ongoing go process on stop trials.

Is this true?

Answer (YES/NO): NO